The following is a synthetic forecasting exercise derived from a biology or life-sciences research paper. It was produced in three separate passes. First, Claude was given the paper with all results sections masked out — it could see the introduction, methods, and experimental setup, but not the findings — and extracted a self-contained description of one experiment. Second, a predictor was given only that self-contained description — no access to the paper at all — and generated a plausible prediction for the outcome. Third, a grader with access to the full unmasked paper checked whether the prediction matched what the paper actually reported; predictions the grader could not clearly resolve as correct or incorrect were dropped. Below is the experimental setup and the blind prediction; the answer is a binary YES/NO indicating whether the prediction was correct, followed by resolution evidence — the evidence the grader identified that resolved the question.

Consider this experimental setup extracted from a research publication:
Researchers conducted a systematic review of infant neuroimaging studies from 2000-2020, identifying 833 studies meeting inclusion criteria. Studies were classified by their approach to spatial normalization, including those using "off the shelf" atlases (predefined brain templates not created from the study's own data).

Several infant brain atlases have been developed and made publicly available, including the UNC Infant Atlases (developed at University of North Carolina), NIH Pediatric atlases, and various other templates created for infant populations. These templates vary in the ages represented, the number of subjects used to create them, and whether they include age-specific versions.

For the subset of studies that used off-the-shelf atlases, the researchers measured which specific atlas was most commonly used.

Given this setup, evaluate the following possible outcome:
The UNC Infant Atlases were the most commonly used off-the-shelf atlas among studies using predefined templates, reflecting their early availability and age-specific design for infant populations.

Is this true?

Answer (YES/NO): YES